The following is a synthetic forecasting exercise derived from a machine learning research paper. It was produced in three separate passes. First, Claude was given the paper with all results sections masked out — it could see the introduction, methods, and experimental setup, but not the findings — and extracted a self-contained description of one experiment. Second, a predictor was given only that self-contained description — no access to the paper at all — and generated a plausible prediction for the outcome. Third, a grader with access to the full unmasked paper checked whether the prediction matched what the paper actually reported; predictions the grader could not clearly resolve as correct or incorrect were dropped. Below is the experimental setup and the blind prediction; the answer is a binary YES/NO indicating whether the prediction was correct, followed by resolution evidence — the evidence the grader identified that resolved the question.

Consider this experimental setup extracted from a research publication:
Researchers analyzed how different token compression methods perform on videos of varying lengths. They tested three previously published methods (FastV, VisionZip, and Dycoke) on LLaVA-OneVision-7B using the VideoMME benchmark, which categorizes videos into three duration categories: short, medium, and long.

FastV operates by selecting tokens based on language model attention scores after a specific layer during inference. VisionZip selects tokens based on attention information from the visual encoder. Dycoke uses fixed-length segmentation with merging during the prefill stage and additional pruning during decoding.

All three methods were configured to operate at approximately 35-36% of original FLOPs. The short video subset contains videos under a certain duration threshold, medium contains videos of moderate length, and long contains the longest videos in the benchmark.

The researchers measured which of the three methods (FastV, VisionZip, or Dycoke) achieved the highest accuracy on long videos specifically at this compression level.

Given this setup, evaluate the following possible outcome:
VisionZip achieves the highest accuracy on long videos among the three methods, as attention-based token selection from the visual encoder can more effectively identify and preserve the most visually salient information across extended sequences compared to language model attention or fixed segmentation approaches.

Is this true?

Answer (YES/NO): YES